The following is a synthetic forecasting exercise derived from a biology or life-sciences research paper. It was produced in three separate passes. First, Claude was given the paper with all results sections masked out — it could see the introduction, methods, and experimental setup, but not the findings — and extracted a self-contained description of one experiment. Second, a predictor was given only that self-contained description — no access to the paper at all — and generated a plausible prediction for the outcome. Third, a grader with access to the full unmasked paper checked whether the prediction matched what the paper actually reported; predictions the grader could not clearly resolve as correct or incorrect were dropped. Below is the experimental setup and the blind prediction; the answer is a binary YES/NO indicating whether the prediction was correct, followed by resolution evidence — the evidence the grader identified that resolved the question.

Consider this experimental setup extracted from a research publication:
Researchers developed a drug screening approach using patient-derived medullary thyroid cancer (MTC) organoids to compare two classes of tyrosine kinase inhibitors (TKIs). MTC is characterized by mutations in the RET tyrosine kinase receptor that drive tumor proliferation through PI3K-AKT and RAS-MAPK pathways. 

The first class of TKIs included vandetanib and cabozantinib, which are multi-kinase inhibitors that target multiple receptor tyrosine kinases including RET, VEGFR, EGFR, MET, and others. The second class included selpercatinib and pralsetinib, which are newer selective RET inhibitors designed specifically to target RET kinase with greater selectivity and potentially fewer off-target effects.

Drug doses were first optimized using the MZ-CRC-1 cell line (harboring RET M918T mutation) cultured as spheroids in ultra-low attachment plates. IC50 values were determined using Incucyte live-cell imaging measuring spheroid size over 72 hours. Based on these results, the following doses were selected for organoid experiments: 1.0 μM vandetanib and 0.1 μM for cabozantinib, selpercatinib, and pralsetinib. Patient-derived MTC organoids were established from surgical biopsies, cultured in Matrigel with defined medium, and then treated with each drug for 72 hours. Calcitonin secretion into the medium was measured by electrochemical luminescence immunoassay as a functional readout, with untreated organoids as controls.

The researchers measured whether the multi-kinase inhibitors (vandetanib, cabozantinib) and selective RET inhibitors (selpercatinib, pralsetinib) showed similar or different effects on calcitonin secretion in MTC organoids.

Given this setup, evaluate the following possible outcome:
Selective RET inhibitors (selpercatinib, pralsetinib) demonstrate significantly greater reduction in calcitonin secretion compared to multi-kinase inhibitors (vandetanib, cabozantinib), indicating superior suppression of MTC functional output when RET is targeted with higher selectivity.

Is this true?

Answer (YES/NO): NO